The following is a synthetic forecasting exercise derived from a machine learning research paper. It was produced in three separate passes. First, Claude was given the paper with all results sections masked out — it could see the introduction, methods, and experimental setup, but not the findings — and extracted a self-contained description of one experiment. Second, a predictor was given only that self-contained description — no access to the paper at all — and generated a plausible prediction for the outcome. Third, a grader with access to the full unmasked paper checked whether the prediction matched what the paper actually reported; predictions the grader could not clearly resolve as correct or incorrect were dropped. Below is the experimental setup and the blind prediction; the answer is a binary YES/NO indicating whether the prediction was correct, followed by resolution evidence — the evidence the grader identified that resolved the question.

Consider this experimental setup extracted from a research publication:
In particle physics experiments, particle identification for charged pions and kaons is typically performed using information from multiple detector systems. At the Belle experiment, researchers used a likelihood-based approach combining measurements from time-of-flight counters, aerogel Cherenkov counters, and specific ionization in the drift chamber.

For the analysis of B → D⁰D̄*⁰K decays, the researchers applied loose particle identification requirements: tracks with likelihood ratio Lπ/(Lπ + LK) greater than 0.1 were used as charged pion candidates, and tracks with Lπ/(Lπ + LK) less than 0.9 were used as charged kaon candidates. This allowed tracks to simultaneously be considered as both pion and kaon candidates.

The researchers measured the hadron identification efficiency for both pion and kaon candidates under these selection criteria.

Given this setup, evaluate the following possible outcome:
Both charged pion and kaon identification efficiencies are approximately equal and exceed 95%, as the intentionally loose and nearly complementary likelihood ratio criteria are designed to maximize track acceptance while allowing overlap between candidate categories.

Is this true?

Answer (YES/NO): YES